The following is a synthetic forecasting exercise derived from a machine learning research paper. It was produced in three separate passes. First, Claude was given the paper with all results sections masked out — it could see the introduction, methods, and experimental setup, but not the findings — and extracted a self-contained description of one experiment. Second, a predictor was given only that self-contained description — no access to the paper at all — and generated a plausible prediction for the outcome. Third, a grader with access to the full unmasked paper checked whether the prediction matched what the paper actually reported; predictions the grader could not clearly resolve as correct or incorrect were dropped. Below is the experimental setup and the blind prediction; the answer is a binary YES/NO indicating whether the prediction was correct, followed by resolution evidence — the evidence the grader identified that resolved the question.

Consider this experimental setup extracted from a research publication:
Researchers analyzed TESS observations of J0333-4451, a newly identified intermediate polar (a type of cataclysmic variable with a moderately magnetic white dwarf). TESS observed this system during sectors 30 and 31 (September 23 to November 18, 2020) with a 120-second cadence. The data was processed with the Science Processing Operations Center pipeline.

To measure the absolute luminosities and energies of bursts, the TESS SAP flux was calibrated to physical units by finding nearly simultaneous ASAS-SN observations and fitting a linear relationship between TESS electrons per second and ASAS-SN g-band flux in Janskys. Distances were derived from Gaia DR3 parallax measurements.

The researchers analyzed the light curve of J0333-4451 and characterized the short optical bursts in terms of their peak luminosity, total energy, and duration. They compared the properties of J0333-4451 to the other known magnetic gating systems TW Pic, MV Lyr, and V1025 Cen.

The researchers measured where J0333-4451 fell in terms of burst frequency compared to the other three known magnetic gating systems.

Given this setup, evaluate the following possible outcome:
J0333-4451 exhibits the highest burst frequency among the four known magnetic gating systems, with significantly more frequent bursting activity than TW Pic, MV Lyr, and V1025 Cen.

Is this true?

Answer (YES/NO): NO